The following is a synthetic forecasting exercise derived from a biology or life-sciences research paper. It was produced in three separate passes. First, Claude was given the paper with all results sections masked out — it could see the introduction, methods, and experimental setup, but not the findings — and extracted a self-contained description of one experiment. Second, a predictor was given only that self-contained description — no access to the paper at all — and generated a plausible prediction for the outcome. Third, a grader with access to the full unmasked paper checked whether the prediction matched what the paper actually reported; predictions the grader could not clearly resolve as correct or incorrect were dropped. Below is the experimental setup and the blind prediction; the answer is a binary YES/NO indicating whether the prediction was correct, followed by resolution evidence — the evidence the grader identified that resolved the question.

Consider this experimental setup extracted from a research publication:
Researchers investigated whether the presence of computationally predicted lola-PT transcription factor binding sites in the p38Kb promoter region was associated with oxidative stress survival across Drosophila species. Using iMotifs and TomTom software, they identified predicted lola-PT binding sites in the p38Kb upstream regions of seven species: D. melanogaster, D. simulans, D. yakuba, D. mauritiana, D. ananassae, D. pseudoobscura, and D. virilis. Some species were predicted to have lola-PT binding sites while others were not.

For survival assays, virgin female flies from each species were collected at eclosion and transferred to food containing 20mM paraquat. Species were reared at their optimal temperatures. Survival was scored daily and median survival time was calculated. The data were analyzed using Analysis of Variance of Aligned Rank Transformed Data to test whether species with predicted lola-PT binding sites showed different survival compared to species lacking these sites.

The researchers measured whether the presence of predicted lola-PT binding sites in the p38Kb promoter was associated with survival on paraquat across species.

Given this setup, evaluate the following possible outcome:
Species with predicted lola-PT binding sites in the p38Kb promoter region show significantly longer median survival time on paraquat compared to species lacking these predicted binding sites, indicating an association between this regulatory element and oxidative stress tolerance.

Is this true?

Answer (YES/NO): NO